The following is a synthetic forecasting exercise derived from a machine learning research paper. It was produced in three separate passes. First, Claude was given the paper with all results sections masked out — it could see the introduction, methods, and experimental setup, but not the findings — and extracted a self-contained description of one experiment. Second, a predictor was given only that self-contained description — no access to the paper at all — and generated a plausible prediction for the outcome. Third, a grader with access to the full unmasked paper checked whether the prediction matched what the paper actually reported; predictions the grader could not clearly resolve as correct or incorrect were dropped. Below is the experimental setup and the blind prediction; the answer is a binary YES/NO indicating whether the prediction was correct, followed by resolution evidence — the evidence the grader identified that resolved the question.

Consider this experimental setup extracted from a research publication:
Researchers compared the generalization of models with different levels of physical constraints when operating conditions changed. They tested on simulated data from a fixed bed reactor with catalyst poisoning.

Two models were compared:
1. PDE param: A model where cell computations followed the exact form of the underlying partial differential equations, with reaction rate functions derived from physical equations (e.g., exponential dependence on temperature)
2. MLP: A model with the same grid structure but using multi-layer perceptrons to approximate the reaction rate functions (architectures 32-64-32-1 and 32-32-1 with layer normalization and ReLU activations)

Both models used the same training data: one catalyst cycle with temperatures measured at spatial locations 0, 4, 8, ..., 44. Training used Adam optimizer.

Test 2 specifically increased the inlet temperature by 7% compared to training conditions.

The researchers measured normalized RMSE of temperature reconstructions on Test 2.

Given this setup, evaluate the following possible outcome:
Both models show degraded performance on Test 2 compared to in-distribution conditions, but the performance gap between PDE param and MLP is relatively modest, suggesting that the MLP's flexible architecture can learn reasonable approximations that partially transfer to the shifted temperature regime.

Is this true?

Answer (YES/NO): NO